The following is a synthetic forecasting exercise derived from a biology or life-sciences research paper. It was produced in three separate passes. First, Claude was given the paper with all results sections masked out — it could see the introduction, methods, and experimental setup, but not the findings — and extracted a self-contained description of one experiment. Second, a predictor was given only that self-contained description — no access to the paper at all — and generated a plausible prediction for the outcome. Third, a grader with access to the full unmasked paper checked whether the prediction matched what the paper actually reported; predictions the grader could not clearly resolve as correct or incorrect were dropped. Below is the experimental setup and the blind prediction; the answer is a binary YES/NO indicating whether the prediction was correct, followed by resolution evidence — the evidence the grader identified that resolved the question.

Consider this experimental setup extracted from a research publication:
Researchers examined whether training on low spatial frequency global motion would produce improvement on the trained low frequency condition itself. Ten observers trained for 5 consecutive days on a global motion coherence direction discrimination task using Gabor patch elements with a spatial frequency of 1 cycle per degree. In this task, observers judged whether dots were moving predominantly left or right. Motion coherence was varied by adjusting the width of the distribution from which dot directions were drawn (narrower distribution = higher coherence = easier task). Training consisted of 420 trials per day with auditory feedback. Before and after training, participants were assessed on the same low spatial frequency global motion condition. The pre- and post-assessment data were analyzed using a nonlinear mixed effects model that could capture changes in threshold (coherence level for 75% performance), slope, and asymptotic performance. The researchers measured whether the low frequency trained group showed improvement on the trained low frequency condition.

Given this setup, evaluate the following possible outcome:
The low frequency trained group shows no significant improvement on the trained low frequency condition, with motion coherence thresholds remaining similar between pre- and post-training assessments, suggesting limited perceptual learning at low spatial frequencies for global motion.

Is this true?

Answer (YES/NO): NO